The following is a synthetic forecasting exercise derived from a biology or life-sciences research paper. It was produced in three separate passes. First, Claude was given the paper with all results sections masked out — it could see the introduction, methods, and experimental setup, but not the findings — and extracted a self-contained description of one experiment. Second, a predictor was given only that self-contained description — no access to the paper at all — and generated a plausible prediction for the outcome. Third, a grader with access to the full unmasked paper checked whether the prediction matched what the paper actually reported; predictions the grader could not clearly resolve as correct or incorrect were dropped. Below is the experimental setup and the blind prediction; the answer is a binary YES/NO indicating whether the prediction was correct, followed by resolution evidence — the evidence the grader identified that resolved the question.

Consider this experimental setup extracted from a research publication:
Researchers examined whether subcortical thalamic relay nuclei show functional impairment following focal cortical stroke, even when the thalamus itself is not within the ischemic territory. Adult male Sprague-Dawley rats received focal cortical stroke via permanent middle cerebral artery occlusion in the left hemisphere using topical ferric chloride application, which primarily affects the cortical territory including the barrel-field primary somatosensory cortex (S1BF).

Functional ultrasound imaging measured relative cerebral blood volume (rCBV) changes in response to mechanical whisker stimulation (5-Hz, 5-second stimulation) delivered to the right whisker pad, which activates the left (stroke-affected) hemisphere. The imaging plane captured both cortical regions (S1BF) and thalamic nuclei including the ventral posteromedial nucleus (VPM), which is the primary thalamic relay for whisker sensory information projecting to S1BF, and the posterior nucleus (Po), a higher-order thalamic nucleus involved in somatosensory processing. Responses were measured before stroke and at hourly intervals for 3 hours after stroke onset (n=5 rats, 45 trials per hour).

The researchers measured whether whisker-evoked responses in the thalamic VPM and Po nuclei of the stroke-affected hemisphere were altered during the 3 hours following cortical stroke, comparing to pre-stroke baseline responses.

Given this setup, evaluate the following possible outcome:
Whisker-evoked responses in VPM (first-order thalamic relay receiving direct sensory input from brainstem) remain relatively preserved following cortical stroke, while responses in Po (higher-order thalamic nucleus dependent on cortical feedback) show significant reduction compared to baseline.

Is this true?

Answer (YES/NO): NO